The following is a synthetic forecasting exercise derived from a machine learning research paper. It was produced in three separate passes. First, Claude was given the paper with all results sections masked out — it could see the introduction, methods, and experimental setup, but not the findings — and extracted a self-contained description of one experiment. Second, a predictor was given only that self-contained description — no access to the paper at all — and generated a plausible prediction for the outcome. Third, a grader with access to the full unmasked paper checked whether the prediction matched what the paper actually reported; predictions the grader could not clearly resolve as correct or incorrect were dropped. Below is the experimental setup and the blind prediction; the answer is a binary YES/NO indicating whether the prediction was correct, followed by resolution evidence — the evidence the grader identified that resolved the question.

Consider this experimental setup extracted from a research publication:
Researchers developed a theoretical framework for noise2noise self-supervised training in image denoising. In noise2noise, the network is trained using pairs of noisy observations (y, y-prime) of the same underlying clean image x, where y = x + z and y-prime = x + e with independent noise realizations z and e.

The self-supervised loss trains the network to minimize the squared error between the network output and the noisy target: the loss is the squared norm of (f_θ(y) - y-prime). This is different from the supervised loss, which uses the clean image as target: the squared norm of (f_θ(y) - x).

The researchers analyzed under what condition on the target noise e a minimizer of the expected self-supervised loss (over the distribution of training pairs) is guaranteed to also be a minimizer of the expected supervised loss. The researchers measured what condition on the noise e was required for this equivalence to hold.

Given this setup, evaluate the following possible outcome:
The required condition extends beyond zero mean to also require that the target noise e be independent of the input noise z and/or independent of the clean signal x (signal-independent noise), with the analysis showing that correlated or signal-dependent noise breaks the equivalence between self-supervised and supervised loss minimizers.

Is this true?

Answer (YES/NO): NO